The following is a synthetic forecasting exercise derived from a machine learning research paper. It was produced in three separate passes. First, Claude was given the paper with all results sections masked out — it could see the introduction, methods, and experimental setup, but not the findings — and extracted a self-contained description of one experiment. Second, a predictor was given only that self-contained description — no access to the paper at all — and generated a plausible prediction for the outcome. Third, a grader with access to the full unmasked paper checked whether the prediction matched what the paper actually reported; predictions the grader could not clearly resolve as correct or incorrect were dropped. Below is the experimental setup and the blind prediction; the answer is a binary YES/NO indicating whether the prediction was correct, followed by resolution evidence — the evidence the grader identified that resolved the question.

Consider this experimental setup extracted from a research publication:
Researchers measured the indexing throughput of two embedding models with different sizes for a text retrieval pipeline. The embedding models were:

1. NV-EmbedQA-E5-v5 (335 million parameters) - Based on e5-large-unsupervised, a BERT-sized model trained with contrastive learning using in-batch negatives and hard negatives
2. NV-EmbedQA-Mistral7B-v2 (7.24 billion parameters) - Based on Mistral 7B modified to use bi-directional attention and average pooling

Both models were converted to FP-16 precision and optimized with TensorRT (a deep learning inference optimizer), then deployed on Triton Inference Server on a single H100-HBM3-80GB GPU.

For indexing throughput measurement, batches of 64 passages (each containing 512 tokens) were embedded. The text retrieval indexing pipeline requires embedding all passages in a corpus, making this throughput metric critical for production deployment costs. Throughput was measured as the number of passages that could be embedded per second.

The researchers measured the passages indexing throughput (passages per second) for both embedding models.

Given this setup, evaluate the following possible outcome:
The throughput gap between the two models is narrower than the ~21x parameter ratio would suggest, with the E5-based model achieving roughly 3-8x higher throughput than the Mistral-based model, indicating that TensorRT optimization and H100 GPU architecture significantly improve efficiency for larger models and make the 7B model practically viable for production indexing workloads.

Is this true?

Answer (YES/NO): NO